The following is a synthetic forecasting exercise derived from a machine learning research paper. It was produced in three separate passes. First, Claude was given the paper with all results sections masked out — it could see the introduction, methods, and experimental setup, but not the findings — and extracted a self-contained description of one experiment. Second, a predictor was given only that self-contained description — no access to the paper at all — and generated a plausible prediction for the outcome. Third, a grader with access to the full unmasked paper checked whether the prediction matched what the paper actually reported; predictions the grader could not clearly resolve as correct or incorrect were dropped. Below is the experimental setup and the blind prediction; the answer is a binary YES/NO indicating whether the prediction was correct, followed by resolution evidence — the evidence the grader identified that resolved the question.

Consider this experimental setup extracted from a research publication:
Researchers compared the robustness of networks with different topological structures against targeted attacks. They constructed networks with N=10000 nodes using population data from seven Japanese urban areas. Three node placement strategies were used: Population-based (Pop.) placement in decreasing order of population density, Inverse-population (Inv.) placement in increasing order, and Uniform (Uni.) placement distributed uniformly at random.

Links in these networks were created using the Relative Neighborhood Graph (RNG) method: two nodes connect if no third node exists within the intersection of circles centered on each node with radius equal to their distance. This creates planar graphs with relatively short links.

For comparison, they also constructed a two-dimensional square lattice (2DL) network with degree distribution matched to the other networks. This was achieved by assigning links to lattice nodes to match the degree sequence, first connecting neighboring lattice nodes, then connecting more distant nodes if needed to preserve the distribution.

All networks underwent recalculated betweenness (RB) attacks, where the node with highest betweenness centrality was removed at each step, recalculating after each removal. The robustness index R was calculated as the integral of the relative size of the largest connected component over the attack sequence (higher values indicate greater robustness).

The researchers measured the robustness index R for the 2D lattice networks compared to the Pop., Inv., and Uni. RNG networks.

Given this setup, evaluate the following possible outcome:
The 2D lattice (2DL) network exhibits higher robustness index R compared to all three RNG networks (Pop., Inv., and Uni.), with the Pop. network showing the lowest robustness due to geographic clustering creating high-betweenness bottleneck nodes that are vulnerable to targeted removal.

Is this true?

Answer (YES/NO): NO